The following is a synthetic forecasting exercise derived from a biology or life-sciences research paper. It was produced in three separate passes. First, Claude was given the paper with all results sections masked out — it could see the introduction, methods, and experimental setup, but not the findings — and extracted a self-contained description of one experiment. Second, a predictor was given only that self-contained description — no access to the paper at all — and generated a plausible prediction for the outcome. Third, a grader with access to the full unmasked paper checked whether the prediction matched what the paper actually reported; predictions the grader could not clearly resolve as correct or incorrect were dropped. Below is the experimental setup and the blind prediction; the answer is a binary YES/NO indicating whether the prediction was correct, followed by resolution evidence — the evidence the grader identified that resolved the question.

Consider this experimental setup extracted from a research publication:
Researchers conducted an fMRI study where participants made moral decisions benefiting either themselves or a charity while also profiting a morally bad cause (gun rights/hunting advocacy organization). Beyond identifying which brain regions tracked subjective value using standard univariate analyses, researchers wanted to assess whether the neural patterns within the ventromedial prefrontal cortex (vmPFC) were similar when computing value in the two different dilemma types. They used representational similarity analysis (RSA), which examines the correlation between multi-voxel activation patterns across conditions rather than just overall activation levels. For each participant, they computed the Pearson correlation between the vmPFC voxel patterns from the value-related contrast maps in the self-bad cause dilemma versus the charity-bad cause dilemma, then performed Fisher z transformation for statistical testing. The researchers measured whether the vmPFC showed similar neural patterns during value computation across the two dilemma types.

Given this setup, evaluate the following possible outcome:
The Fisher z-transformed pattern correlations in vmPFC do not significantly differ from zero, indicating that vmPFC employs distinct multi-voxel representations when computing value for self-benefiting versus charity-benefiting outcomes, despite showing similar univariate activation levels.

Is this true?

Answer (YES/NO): NO